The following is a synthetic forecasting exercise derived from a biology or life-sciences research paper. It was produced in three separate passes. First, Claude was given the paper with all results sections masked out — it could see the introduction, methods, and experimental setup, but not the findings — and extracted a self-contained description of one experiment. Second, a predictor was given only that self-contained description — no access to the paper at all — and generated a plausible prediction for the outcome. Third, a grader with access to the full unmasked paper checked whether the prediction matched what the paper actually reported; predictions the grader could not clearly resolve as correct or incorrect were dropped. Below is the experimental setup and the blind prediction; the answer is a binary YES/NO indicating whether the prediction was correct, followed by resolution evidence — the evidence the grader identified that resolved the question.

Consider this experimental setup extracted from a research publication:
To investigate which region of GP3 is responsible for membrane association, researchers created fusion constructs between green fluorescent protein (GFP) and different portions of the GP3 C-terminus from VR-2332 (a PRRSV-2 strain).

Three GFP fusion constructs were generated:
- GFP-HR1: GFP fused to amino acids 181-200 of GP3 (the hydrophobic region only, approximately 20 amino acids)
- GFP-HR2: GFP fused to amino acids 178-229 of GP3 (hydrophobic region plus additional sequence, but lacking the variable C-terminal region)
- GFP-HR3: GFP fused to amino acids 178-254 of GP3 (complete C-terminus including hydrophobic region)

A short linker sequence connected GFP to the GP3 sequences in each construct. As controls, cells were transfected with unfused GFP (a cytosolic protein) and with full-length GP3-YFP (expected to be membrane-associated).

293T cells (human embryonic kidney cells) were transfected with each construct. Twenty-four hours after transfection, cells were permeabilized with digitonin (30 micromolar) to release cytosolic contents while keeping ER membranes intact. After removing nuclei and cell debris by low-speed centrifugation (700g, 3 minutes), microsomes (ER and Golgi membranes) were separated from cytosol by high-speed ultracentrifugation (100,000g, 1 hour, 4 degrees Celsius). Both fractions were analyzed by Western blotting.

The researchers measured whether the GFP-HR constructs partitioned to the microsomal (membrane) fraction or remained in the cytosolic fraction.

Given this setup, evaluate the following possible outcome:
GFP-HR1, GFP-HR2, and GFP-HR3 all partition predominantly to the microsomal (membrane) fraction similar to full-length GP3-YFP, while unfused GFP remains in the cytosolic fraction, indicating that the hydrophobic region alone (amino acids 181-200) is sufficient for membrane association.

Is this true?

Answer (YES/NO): YES